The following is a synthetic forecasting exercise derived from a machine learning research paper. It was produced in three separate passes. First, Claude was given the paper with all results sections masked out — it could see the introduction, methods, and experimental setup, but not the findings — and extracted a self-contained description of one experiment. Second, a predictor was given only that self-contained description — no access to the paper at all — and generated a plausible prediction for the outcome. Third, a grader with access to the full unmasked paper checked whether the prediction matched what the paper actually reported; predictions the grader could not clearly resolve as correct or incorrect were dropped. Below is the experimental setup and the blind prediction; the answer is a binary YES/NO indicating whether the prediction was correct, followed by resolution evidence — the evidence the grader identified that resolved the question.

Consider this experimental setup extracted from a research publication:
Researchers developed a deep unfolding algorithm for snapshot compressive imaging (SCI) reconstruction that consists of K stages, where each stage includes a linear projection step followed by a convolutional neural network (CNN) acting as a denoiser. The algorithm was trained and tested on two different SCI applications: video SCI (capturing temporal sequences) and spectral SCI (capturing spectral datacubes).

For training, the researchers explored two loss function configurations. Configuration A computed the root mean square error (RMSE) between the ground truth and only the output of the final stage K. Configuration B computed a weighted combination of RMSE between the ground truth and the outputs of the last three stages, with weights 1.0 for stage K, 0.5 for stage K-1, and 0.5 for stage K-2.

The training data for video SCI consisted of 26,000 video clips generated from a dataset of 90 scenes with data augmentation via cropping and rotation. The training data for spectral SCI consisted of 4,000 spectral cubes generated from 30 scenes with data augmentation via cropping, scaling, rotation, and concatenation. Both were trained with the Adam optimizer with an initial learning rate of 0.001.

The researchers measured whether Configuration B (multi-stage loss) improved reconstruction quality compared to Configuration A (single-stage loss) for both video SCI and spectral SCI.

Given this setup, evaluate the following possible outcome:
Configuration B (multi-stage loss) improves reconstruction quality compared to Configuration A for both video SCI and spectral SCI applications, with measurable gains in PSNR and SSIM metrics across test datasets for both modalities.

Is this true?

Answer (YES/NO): NO